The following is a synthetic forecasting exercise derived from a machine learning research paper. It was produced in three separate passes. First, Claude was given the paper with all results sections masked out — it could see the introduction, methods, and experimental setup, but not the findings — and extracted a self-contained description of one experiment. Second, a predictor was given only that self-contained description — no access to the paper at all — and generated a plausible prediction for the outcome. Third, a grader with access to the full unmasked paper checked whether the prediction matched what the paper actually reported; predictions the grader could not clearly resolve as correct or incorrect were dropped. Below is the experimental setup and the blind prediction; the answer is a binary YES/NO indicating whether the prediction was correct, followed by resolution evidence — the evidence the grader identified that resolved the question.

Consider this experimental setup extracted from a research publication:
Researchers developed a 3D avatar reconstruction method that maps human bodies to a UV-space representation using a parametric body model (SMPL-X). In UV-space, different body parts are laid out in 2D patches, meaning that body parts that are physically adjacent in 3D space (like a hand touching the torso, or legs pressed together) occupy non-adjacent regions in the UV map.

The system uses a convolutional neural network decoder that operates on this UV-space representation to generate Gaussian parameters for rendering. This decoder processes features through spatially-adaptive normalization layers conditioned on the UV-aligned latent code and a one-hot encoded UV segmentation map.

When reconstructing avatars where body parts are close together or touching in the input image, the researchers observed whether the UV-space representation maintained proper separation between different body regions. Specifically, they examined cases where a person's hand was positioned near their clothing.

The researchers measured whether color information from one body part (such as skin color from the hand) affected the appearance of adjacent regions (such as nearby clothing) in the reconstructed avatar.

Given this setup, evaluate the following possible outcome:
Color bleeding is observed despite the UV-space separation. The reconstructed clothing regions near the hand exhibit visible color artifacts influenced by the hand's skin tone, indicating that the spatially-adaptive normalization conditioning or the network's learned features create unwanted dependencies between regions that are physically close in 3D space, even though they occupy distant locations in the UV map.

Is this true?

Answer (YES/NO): YES